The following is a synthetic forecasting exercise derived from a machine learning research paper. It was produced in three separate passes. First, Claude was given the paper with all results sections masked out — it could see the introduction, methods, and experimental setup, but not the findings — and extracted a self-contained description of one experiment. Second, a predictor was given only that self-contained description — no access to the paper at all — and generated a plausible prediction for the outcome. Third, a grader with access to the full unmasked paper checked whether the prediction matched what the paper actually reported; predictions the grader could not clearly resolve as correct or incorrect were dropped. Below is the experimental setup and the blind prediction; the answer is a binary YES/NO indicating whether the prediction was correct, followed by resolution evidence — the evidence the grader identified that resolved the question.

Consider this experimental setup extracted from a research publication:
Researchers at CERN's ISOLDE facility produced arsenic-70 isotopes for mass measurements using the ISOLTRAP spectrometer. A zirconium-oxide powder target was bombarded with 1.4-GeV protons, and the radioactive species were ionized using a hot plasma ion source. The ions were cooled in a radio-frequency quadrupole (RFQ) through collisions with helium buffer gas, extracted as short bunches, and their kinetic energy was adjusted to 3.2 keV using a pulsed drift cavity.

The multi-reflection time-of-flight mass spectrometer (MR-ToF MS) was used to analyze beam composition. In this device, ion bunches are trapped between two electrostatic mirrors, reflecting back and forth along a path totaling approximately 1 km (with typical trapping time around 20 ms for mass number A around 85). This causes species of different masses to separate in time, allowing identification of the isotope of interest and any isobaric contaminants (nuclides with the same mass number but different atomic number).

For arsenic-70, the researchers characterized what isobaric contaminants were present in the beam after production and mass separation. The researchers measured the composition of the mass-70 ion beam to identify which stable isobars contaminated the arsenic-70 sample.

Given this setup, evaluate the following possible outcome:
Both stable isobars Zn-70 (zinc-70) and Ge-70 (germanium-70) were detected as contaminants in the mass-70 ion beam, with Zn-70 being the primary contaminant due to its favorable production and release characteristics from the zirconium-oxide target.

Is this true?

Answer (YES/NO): NO